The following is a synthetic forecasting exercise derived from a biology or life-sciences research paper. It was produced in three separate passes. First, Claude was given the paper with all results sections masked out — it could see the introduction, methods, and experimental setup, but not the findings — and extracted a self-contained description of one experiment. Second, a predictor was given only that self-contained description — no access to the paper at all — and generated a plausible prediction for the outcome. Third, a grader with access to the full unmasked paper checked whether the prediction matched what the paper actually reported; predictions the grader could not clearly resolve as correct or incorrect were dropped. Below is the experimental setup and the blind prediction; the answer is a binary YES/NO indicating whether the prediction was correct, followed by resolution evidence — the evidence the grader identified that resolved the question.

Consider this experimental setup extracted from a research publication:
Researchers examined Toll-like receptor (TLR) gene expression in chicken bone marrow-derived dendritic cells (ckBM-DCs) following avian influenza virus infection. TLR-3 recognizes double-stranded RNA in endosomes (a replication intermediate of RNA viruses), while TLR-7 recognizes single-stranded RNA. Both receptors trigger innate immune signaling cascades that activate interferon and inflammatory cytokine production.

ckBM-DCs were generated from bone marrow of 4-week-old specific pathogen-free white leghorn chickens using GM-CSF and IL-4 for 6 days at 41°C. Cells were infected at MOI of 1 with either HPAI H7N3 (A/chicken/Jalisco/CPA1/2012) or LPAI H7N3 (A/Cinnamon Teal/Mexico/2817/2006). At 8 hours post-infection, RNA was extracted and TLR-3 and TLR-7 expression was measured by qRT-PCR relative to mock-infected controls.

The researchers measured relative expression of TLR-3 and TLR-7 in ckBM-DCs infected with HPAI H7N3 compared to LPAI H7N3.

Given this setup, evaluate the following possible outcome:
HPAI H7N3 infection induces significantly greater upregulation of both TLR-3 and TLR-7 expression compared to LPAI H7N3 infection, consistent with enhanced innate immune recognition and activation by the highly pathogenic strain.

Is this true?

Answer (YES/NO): YES